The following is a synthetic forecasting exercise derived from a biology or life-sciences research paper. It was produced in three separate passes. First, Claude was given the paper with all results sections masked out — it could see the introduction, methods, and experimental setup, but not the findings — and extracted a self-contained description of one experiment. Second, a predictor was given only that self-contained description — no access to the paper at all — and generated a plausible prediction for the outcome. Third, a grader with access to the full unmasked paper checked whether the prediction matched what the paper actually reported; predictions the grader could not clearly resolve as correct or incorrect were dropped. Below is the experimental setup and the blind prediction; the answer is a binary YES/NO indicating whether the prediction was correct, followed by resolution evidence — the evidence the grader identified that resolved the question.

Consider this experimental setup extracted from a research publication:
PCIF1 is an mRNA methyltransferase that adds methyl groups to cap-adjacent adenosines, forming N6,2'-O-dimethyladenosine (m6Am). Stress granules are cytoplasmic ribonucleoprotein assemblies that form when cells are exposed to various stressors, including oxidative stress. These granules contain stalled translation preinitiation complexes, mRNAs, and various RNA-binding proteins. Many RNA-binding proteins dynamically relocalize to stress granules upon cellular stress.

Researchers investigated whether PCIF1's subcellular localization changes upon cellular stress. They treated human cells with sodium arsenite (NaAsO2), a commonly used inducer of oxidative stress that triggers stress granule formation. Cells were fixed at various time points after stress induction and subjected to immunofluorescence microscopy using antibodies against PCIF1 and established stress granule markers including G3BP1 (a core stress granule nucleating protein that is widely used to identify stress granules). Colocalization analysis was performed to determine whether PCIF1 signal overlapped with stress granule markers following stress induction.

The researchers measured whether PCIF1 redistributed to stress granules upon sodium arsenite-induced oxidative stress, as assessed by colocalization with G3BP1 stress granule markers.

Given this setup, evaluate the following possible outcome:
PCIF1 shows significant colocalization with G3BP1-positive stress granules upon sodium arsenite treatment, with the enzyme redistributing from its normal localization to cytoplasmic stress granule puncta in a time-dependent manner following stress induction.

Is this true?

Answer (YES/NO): YES